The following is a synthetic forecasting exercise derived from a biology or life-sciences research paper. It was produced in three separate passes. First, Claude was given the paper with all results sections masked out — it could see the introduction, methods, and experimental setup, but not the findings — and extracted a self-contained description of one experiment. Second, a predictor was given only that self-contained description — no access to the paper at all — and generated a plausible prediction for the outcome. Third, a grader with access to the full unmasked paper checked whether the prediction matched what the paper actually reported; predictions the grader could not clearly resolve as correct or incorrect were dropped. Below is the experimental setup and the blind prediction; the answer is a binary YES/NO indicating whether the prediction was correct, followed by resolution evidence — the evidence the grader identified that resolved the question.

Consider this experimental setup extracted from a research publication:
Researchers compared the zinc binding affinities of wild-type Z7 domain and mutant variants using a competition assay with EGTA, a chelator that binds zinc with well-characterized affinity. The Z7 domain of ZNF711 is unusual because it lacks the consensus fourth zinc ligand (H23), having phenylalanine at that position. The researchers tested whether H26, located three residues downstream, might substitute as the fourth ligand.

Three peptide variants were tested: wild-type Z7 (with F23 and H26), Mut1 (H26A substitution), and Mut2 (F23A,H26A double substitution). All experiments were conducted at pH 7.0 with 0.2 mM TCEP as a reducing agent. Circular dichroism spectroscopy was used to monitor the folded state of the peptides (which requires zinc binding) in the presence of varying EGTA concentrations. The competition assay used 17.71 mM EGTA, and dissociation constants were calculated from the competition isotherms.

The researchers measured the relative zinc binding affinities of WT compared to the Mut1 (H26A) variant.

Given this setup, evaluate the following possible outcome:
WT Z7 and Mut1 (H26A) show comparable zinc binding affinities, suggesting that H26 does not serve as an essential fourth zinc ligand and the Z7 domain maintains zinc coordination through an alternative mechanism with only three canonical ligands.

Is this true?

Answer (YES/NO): YES